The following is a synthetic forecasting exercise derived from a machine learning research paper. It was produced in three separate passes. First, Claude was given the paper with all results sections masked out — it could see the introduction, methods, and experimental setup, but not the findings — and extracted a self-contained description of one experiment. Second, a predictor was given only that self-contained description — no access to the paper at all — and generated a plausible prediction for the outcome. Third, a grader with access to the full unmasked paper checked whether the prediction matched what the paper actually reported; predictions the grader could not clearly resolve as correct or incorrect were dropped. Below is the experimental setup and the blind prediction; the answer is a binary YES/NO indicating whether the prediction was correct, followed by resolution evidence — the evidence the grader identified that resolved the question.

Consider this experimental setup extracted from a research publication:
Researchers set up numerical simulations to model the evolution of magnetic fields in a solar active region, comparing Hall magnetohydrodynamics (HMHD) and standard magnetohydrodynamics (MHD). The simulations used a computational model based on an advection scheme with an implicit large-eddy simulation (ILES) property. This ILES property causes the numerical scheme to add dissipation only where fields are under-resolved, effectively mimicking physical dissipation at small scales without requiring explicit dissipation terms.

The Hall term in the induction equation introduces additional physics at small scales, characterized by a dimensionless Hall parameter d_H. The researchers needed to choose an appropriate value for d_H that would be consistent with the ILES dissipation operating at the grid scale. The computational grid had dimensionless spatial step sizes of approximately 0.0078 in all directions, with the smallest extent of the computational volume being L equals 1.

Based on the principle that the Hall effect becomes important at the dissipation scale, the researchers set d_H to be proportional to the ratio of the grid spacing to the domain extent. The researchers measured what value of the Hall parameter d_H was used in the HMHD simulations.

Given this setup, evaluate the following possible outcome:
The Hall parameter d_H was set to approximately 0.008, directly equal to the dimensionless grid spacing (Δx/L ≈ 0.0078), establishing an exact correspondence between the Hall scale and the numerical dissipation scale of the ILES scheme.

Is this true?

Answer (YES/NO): NO